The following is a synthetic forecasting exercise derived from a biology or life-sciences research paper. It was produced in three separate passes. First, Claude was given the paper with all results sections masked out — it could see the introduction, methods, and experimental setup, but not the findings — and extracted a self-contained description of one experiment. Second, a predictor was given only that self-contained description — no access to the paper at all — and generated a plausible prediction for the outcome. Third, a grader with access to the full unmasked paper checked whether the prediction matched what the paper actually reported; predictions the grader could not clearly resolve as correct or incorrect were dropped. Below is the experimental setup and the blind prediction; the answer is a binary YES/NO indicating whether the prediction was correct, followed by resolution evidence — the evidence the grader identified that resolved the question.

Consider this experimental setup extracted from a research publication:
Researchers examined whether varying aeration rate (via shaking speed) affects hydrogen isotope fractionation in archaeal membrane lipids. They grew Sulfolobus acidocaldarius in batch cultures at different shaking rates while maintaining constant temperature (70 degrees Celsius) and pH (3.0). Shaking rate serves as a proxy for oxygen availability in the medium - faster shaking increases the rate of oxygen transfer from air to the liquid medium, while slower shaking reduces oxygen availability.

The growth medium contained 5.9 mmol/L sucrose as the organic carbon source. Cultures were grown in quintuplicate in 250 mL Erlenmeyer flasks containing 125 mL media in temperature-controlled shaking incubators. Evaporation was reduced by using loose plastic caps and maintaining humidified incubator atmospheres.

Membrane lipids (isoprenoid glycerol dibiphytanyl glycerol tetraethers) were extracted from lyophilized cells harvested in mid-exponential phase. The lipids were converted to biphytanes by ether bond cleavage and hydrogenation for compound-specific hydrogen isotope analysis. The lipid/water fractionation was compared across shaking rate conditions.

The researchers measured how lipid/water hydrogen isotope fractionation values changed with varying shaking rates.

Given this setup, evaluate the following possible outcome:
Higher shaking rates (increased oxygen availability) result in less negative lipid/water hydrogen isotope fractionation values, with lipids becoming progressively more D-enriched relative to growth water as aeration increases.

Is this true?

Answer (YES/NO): NO